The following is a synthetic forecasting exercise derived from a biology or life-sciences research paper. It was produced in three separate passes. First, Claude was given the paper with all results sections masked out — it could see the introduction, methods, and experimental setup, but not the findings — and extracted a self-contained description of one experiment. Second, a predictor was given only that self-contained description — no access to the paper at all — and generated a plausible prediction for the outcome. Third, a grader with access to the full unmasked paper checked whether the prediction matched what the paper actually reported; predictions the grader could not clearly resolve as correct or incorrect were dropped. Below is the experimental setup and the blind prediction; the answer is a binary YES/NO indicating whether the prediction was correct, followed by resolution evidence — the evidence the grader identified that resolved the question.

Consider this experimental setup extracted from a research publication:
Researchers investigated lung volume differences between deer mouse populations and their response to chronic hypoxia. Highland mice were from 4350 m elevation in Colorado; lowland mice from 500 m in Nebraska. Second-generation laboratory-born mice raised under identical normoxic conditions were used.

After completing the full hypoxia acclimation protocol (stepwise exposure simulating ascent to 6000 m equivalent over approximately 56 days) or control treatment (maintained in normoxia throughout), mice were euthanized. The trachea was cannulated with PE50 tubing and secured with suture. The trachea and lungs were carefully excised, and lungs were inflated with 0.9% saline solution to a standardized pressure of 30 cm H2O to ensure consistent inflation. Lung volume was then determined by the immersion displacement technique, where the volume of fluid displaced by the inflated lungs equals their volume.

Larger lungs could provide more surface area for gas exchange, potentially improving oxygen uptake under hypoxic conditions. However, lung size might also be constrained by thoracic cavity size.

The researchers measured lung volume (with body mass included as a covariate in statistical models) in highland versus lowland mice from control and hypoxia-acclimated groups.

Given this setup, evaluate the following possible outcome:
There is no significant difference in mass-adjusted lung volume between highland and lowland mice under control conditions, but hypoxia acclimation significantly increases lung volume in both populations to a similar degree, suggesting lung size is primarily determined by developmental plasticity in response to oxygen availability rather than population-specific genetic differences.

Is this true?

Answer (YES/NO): NO